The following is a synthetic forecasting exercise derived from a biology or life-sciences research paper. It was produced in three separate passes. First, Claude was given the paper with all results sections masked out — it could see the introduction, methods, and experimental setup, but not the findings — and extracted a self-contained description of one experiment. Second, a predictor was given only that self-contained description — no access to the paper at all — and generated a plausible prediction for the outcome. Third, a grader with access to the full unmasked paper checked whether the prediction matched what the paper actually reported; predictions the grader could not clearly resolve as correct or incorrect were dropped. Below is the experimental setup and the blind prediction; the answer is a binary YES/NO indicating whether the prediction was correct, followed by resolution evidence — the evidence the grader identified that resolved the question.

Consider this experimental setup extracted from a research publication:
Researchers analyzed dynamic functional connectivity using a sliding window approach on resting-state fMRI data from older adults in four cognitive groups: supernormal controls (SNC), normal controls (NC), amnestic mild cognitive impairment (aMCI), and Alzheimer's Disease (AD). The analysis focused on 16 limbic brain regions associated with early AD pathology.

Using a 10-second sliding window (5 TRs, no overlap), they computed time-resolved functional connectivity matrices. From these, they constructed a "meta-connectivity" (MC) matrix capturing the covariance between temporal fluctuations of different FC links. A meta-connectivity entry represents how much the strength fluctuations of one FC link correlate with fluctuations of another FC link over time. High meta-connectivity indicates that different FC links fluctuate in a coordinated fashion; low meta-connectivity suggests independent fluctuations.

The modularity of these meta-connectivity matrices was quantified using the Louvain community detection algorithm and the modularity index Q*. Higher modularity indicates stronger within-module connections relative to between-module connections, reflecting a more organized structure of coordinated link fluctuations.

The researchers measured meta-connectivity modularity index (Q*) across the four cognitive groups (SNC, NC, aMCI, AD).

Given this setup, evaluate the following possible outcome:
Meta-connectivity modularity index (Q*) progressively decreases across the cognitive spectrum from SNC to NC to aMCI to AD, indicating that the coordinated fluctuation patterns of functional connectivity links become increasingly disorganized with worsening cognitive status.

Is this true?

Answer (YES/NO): NO